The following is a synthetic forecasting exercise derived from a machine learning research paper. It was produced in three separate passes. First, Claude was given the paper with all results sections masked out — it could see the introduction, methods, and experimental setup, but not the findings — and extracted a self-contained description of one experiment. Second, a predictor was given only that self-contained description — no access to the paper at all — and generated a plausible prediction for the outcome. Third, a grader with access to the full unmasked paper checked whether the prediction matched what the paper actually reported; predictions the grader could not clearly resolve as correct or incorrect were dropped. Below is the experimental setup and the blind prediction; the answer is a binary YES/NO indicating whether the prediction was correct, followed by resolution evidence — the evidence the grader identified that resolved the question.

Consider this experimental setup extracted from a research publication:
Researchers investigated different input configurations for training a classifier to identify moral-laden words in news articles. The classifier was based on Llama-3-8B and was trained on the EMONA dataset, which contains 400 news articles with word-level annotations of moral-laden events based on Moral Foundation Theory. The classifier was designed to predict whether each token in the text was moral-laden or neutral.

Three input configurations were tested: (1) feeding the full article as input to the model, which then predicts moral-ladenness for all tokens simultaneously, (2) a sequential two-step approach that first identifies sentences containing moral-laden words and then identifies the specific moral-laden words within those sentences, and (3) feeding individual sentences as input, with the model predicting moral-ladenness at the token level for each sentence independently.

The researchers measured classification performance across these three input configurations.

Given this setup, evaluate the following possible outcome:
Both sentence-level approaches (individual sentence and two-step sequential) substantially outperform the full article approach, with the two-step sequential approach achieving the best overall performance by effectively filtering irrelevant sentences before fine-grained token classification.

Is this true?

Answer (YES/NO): NO